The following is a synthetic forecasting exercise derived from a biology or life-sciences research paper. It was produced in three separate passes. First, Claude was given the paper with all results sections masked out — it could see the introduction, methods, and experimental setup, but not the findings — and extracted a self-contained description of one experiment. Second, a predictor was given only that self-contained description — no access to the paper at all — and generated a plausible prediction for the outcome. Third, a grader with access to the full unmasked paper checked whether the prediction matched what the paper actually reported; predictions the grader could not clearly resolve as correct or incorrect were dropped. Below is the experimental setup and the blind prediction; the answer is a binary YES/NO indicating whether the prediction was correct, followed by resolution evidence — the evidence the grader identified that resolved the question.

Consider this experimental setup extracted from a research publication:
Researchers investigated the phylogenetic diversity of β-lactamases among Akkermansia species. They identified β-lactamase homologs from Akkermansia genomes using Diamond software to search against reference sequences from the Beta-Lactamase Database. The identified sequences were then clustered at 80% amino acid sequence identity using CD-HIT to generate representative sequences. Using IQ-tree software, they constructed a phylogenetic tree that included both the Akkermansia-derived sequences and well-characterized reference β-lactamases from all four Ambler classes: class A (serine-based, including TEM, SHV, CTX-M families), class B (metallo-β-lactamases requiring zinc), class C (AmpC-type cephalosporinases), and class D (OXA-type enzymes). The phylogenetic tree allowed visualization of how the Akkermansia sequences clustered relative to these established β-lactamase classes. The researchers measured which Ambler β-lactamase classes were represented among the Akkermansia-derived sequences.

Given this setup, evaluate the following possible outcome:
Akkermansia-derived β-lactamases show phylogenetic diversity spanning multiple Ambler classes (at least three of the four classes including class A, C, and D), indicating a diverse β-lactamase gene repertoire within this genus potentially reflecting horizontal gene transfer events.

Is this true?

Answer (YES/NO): NO